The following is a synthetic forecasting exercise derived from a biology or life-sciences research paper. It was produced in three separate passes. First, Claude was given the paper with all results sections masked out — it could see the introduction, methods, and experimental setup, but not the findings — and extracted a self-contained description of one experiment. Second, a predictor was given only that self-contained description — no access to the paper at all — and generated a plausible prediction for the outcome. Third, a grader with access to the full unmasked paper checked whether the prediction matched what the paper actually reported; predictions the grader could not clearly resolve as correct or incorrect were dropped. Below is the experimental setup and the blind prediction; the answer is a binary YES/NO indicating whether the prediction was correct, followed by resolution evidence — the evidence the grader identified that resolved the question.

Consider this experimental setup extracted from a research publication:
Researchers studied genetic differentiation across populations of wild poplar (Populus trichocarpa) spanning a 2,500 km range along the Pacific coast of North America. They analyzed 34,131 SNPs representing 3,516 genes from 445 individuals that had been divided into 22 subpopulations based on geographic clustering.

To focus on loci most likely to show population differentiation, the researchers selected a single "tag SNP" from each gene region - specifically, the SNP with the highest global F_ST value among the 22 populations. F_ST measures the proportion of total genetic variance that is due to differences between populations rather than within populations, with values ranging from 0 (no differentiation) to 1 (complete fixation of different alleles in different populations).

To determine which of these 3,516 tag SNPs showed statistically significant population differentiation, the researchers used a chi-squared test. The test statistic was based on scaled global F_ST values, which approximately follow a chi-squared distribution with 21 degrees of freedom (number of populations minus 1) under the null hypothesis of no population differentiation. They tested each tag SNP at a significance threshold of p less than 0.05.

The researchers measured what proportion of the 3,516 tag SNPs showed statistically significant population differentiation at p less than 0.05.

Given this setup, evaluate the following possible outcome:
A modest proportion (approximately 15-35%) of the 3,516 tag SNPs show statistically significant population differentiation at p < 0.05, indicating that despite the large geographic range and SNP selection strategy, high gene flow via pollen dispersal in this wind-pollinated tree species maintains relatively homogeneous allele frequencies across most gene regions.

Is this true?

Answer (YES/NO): NO